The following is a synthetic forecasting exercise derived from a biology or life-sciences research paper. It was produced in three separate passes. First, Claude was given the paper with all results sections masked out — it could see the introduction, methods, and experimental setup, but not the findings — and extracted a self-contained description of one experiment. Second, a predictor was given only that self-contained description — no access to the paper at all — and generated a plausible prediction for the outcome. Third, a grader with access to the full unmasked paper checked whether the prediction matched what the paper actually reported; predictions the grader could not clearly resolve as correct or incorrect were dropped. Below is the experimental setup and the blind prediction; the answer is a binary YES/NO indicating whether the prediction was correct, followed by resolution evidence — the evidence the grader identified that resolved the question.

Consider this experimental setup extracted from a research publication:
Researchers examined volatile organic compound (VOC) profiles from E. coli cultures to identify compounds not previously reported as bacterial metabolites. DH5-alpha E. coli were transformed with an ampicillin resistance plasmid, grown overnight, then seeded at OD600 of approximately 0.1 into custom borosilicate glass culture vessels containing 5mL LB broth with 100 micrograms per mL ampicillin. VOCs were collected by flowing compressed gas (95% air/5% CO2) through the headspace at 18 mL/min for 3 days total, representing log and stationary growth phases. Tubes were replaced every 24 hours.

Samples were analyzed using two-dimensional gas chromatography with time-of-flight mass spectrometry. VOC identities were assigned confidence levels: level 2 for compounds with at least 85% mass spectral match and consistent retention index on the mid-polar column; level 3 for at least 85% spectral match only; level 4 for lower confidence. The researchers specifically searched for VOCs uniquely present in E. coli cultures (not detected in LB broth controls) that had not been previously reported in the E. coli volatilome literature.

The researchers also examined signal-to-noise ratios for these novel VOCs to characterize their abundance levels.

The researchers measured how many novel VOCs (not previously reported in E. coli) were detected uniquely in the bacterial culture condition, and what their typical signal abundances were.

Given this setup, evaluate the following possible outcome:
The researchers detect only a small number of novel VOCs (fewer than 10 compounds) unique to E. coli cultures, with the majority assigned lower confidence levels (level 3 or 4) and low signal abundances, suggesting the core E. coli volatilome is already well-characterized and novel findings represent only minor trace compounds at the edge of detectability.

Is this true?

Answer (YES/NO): YES